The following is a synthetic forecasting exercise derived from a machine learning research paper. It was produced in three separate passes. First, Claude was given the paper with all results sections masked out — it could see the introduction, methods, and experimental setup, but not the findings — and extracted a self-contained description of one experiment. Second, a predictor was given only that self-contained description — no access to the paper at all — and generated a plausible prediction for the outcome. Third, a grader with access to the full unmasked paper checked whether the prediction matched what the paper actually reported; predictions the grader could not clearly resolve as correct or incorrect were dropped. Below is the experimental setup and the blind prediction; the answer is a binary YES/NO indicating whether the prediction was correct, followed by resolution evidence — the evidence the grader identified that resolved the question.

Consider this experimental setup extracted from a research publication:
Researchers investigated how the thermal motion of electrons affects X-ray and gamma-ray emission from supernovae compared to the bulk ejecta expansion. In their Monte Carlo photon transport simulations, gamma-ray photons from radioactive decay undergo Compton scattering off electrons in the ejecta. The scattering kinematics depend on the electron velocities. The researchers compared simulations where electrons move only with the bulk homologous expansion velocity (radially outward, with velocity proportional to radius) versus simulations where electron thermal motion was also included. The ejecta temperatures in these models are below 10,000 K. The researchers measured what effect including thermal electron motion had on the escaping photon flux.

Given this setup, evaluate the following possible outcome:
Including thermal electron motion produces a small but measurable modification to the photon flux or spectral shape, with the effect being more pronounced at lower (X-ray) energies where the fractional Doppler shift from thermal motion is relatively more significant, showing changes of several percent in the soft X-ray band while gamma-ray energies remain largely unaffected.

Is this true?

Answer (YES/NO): NO